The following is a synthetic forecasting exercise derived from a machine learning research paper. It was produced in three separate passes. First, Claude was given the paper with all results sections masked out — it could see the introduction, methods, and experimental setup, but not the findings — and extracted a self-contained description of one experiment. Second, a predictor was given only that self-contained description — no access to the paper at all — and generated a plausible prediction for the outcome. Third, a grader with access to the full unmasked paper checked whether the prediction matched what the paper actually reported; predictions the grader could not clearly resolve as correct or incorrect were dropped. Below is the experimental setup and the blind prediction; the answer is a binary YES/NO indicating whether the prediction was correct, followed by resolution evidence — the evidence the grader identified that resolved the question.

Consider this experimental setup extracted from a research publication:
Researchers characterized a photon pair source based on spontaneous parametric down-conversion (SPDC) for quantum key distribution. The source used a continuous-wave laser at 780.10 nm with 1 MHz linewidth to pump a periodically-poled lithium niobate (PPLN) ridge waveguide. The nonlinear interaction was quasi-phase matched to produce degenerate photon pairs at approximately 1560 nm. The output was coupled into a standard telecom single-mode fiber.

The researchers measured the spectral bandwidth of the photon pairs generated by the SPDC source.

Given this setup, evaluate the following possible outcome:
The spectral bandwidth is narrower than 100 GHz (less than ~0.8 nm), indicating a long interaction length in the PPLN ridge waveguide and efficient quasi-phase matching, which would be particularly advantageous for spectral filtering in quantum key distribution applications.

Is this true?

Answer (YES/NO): NO